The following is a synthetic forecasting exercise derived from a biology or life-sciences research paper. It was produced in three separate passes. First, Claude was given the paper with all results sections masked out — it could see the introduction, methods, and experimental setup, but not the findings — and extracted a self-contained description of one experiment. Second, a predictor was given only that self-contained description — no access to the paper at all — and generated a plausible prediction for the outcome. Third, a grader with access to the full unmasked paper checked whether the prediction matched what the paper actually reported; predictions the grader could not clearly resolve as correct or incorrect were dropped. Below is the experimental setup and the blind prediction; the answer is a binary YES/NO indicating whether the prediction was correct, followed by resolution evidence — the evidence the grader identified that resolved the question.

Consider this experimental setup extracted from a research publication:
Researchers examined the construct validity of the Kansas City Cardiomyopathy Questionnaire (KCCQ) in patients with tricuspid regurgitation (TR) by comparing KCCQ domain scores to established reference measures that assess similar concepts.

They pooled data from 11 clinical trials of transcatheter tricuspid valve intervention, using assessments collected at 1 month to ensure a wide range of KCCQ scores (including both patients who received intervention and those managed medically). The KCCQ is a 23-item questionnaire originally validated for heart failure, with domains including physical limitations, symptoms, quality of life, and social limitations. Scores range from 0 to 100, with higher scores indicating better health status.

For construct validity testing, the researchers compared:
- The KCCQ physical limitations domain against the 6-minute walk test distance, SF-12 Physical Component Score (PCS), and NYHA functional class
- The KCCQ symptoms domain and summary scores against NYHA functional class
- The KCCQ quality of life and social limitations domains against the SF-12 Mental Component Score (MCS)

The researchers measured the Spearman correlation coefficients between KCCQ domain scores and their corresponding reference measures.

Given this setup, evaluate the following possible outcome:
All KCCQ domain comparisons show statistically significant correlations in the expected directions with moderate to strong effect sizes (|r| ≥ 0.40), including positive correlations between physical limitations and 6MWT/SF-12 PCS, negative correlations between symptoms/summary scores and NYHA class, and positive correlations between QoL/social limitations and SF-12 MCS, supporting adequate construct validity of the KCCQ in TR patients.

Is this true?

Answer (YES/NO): YES